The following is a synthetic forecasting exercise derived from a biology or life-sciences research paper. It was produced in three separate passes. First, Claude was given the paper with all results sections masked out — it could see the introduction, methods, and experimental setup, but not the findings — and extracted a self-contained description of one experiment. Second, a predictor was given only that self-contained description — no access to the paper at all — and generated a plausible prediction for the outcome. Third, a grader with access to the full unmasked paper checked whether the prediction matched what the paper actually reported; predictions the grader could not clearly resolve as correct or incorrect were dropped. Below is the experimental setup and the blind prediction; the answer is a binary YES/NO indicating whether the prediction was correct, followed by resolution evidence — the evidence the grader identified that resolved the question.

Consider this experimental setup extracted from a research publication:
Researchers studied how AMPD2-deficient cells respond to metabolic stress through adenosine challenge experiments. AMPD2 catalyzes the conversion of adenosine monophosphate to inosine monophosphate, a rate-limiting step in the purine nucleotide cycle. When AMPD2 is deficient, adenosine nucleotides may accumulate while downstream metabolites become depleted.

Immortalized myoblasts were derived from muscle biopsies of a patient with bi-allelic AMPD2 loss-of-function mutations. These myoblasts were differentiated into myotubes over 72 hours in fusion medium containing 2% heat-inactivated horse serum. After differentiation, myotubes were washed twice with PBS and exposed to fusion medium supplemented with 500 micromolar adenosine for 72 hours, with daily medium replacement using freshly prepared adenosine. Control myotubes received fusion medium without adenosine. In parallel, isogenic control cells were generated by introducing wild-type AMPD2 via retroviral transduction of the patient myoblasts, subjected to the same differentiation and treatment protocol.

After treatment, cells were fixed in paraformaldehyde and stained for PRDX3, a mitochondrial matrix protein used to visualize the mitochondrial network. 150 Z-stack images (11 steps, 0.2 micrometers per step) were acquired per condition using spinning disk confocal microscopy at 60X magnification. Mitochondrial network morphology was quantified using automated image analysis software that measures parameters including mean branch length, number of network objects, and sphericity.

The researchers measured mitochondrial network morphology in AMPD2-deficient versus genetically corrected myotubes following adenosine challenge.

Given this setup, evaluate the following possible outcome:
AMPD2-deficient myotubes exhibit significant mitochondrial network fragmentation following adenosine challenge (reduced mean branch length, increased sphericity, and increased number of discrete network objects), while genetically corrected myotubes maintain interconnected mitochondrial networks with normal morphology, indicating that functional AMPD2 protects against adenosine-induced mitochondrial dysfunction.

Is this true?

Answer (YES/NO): NO